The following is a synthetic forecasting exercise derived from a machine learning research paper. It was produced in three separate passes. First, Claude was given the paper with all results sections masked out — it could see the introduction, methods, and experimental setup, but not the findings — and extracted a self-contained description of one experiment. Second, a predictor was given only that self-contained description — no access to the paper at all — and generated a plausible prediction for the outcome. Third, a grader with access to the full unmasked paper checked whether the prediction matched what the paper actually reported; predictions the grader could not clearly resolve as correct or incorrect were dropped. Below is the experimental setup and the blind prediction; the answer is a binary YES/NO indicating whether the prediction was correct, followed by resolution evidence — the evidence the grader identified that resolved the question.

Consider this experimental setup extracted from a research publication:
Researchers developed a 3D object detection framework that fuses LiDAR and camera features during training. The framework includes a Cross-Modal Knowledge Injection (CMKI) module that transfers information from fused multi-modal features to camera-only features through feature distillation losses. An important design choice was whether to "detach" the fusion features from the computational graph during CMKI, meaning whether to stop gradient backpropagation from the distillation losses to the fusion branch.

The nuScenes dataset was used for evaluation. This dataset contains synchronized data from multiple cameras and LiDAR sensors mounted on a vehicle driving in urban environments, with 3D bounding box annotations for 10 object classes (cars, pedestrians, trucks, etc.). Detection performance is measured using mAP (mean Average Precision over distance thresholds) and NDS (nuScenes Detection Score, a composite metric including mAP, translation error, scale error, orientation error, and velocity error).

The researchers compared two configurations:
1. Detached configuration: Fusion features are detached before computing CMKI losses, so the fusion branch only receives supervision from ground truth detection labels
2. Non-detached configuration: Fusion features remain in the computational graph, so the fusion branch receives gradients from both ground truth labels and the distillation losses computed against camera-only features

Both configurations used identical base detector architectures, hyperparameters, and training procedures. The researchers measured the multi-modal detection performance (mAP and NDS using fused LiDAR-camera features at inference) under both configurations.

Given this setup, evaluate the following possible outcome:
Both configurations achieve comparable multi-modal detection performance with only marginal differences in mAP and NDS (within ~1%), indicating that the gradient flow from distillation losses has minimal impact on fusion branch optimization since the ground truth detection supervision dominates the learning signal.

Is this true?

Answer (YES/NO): NO